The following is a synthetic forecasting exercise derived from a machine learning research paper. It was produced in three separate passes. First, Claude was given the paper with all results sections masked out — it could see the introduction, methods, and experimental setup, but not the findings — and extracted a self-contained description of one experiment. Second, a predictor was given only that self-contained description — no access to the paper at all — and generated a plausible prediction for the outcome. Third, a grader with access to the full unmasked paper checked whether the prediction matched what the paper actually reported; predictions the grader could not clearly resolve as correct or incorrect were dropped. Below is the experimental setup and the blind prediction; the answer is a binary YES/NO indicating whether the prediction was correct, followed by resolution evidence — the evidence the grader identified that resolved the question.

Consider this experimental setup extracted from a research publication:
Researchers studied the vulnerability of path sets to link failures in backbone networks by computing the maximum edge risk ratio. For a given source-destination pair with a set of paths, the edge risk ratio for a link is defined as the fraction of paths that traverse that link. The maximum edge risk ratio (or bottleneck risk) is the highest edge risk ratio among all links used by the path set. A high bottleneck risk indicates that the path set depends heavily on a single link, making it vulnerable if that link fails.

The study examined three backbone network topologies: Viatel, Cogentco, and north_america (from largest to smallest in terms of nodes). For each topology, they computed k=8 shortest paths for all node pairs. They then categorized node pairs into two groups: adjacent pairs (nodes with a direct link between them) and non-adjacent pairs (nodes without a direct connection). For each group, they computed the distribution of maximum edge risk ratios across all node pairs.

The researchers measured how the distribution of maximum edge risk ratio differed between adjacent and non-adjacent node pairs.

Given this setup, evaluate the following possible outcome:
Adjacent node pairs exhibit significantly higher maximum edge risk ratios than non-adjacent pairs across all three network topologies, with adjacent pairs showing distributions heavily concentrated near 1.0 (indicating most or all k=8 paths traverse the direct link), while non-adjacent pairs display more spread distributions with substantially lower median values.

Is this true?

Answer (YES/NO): NO